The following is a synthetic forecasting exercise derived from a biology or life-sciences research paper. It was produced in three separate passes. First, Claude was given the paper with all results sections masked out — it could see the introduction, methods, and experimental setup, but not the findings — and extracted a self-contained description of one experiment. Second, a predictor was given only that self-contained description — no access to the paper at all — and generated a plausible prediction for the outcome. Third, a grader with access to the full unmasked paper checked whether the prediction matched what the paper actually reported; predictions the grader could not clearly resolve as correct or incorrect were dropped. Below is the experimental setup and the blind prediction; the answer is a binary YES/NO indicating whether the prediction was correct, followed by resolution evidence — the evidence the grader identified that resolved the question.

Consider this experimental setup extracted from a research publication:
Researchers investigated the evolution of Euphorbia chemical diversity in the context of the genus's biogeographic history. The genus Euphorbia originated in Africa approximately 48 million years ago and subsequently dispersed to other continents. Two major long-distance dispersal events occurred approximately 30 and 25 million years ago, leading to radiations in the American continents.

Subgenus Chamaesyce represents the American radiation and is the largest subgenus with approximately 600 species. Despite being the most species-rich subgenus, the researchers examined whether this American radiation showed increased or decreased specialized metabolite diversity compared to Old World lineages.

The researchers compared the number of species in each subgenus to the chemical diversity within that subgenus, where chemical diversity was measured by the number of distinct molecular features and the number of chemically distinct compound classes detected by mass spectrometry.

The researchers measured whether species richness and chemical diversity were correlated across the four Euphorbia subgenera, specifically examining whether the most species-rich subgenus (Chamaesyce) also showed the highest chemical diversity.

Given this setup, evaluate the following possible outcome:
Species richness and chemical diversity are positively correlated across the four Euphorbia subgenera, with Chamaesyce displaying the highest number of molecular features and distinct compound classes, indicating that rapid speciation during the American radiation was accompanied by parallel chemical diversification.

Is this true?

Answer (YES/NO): NO